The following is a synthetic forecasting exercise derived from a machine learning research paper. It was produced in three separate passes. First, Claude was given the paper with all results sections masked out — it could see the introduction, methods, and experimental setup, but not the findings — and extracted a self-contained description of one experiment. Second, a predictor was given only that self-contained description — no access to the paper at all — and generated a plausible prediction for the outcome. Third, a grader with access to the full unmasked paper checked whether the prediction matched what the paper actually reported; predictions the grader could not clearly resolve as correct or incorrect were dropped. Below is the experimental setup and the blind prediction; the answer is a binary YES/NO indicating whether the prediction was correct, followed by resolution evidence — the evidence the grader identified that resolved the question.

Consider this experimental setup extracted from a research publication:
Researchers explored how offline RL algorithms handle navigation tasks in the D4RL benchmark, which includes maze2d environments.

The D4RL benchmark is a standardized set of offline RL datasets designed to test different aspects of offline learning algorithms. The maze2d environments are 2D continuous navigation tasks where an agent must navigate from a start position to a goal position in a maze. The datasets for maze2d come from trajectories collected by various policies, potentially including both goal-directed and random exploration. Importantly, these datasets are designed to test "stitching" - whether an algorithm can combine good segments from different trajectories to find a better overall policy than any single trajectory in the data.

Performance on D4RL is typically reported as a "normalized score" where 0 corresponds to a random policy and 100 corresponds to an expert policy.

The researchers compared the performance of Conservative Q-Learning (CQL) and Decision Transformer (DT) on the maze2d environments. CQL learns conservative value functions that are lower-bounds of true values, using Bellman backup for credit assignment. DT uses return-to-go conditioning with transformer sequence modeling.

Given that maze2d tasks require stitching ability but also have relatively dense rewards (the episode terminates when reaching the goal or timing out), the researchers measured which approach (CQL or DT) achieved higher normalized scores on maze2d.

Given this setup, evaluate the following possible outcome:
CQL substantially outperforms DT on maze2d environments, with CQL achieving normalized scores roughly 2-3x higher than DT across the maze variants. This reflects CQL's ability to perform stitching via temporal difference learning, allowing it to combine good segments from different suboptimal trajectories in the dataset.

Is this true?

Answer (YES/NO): NO